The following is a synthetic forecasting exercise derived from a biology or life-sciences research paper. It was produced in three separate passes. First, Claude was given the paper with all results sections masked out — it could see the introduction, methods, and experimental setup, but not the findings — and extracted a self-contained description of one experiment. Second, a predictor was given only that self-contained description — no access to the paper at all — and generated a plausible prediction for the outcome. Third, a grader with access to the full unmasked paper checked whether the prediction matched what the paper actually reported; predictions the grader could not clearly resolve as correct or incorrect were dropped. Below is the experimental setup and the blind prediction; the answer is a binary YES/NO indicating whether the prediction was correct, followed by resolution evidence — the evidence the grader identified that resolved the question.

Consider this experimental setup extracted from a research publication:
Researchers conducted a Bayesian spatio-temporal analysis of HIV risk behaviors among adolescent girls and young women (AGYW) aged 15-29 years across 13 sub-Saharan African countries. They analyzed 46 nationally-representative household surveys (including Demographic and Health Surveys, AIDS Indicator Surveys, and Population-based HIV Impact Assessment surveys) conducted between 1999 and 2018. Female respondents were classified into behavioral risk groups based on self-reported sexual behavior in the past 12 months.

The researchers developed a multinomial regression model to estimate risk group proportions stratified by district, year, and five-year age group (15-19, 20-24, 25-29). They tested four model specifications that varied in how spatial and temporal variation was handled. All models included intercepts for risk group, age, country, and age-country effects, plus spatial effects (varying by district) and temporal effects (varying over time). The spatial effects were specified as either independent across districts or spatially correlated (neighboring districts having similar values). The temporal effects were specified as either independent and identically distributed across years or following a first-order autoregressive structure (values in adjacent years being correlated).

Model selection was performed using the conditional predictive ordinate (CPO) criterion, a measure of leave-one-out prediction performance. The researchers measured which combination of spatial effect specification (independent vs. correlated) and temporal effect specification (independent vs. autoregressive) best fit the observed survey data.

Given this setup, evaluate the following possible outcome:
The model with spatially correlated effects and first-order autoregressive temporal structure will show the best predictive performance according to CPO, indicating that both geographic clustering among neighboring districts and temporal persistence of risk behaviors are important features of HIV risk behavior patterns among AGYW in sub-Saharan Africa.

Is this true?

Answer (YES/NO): NO